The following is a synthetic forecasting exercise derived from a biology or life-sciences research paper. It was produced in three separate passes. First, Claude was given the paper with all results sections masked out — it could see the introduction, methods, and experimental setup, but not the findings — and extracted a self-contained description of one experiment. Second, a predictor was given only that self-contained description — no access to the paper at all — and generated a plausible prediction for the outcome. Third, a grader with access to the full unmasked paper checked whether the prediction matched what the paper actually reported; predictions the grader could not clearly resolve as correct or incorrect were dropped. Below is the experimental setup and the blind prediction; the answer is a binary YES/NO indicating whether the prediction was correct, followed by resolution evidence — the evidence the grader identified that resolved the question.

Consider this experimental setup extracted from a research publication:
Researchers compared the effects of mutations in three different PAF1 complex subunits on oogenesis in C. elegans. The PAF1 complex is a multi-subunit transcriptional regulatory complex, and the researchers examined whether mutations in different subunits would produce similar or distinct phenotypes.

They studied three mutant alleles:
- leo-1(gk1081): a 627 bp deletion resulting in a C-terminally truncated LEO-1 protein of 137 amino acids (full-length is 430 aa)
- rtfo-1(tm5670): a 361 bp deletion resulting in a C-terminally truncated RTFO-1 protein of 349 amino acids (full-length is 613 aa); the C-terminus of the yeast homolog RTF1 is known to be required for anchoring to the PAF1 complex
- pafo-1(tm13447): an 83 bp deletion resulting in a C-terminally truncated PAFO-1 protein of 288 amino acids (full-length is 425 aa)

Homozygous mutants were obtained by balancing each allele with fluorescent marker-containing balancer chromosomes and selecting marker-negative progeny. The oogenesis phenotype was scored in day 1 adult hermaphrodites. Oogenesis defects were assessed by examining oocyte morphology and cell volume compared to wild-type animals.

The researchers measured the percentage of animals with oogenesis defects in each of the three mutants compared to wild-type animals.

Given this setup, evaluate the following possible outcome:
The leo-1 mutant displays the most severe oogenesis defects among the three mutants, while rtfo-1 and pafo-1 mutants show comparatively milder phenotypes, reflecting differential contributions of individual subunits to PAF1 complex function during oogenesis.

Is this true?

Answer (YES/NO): NO